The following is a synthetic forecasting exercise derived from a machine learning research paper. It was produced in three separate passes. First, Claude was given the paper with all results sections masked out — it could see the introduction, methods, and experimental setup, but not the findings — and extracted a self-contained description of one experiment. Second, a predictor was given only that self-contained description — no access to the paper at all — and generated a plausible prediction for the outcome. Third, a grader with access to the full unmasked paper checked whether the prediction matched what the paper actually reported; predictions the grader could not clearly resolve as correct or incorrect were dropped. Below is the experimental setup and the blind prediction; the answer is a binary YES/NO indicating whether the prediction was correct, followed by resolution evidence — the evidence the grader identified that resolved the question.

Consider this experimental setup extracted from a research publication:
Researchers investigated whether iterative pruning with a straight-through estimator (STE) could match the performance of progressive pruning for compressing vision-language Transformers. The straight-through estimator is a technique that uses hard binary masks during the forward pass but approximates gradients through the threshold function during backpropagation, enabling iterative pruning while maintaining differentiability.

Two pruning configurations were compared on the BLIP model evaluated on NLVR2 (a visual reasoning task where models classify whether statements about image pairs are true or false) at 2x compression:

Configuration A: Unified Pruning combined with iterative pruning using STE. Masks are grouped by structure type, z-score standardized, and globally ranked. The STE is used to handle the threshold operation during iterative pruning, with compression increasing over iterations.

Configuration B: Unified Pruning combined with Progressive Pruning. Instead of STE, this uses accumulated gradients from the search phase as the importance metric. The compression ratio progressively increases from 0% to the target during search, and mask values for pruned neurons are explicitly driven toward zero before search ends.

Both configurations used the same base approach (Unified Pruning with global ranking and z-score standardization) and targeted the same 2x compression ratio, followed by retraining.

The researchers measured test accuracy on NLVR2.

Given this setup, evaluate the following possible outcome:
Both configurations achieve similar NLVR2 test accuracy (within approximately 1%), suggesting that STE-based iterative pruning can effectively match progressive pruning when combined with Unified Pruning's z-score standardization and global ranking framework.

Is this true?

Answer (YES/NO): NO